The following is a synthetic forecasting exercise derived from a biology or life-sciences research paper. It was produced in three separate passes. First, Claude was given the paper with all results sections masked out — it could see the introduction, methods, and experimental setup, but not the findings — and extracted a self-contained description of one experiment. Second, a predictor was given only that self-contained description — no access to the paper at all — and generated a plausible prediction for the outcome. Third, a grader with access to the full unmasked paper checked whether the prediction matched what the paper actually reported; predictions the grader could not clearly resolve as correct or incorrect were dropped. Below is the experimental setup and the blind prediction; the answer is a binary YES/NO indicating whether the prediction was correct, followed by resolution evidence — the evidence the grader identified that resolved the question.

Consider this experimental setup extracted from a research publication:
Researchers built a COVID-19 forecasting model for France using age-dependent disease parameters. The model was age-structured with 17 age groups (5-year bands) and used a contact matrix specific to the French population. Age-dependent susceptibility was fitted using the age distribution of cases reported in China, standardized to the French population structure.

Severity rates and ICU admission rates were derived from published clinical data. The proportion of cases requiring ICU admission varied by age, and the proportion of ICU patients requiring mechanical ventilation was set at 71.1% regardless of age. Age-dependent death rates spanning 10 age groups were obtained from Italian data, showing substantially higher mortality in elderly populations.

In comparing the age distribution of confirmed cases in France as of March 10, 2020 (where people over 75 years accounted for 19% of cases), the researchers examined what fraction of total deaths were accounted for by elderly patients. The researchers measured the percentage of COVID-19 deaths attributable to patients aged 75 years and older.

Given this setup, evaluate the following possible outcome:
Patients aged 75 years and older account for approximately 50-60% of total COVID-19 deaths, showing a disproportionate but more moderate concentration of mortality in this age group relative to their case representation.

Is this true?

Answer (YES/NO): NO